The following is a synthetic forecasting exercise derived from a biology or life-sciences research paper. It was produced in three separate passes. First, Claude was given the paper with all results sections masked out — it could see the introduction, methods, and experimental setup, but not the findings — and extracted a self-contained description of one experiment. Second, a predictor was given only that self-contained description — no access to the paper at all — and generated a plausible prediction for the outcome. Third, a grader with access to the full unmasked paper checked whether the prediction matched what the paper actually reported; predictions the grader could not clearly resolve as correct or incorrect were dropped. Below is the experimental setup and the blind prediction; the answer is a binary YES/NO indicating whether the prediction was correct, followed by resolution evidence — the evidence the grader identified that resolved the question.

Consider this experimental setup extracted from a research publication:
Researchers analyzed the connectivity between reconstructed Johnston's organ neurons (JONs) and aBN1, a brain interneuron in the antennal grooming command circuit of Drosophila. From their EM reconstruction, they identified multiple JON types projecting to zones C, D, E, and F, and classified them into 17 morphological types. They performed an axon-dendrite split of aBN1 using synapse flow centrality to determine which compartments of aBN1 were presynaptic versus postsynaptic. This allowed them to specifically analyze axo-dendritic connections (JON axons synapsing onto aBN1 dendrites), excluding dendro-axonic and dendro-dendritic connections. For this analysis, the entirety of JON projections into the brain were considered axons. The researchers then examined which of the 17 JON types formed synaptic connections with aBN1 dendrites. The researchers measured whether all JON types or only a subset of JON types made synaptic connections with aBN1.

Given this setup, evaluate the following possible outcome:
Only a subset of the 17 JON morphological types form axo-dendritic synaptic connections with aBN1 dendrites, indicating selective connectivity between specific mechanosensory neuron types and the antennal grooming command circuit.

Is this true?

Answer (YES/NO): NO